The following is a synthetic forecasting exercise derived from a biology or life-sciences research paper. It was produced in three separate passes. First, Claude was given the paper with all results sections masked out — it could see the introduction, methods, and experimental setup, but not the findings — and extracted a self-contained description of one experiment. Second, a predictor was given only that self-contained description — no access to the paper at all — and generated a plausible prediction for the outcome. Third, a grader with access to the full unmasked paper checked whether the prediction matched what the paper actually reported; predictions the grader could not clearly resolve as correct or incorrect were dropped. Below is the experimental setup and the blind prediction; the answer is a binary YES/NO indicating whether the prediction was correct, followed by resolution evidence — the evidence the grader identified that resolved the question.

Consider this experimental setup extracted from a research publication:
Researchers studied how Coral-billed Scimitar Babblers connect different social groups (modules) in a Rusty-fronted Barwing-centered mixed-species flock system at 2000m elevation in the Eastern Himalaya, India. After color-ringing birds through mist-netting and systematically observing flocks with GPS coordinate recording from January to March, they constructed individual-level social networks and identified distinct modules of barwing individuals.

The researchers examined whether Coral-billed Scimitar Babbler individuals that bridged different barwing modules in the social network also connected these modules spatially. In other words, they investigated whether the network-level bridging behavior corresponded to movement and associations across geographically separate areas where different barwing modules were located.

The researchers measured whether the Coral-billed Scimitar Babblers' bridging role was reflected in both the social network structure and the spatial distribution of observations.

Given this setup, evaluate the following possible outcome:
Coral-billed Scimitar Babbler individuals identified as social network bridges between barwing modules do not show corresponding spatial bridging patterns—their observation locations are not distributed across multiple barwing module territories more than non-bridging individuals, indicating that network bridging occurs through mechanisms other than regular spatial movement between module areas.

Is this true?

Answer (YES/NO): NO